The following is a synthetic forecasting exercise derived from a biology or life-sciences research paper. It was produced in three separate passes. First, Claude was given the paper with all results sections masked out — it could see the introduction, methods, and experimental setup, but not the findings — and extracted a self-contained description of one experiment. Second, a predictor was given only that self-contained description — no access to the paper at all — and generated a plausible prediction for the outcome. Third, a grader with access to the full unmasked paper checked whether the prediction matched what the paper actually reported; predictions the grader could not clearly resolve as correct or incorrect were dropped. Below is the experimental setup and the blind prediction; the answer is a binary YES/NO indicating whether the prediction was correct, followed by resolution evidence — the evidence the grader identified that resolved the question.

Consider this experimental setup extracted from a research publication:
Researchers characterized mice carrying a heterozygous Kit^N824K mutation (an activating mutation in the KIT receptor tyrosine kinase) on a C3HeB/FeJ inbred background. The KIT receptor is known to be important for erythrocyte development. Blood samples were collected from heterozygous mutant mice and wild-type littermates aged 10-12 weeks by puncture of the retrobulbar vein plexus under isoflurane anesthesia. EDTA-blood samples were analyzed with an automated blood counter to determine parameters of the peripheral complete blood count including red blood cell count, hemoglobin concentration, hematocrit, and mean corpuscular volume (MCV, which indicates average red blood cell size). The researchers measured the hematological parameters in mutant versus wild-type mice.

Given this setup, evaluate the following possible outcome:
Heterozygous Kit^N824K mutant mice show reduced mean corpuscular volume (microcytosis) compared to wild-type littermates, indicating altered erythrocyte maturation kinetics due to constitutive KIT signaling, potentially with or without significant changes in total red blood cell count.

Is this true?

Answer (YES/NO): YES